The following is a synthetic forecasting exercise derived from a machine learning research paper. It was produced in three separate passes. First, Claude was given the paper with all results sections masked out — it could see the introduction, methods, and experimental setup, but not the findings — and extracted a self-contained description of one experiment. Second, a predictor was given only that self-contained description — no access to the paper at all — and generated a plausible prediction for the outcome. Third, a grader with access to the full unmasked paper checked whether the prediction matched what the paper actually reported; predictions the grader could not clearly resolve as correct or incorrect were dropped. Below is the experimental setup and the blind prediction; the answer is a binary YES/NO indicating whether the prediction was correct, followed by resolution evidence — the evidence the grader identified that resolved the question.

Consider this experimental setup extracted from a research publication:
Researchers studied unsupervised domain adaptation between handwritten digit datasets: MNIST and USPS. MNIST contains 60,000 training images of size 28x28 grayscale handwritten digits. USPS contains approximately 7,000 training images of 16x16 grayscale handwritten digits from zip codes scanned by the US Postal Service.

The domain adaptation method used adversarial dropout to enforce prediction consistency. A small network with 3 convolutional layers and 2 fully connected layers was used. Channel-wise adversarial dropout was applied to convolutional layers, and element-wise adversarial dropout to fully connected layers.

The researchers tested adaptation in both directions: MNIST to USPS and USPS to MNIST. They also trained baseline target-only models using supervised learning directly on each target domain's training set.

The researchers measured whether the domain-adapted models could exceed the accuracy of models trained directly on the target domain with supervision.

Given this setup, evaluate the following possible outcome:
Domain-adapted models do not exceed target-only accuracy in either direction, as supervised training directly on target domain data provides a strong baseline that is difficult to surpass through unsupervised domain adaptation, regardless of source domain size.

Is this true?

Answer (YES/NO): NO